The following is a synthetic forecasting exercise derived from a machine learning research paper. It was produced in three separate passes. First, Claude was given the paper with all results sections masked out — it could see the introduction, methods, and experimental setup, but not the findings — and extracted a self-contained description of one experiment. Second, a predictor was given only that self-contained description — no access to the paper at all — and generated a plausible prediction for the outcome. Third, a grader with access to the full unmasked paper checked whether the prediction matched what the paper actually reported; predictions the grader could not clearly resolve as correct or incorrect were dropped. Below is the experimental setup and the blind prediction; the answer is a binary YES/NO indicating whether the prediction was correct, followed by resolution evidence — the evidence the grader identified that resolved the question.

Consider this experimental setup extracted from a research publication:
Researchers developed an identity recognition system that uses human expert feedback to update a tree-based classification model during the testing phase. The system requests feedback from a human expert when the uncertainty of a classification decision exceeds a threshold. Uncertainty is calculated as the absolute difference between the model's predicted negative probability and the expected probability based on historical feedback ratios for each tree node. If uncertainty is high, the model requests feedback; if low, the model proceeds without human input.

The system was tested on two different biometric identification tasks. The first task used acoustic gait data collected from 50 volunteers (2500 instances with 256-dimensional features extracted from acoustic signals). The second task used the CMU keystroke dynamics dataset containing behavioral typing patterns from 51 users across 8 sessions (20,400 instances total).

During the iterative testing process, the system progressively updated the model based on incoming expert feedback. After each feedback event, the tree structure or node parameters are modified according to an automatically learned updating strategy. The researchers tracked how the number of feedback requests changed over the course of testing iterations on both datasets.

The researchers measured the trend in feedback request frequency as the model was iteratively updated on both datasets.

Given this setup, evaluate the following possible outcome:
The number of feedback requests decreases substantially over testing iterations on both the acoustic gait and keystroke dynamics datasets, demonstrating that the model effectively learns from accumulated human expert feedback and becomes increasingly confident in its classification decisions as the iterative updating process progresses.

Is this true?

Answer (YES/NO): YES